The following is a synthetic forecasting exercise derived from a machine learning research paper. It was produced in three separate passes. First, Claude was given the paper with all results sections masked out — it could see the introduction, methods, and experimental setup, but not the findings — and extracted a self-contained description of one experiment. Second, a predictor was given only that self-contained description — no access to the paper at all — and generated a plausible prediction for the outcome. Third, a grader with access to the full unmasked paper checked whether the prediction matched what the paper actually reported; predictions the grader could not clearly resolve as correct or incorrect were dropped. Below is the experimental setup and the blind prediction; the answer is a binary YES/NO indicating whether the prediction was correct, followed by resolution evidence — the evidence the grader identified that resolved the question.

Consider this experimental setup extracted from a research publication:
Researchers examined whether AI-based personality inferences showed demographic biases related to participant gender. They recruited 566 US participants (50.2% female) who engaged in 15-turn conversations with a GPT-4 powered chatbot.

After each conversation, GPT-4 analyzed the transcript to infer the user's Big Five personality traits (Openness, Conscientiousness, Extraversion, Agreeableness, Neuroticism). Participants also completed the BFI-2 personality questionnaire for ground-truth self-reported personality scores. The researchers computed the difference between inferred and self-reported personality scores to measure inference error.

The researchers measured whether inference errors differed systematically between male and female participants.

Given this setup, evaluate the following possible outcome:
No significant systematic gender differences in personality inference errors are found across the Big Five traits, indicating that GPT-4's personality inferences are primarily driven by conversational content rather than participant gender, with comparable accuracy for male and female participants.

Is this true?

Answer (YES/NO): NO